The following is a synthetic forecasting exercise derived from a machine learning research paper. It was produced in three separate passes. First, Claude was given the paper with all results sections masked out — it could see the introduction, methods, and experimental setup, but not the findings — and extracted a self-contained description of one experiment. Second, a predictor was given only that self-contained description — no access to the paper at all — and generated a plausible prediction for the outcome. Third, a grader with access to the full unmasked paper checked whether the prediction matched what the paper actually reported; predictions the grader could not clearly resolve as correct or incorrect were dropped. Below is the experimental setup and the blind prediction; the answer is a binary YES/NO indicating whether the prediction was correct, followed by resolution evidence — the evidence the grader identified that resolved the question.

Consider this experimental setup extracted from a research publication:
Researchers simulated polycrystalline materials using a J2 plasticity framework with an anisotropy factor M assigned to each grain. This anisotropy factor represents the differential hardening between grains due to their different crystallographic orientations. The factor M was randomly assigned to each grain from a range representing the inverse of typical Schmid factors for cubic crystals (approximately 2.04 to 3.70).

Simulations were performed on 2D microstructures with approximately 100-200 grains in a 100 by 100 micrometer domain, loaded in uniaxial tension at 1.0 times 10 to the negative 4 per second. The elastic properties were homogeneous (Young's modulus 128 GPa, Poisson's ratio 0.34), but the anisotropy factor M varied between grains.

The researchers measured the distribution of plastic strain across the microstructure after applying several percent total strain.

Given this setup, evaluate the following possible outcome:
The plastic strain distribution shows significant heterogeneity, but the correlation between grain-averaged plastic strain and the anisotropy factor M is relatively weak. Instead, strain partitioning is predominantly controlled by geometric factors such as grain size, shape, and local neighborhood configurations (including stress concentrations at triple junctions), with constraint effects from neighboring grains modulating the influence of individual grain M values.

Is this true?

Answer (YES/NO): NO